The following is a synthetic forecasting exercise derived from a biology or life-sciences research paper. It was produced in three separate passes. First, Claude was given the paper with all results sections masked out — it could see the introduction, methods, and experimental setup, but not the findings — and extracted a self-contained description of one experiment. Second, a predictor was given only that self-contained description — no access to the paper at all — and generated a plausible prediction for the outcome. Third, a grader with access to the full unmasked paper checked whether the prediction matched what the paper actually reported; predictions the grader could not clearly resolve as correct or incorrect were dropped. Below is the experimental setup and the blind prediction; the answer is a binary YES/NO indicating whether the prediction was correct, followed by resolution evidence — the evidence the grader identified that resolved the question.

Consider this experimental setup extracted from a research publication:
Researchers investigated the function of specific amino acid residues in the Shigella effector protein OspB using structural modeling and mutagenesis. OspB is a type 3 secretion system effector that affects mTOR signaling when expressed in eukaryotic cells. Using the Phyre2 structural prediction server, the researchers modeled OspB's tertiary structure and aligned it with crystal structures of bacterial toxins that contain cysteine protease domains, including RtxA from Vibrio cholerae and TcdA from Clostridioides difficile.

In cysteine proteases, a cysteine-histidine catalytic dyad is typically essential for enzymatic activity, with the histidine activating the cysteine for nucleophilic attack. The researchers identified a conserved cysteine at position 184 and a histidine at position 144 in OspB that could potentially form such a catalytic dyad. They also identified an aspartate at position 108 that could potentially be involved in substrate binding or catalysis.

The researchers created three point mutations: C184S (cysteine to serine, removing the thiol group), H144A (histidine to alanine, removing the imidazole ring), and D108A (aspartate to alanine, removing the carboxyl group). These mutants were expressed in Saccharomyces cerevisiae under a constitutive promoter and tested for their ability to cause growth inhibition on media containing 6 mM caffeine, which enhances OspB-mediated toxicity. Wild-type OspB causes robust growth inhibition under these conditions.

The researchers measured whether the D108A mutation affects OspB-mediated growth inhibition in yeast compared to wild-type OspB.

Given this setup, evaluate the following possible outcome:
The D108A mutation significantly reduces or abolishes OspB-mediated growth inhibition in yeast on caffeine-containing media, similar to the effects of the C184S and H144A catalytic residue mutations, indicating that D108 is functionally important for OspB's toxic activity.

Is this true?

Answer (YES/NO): NO